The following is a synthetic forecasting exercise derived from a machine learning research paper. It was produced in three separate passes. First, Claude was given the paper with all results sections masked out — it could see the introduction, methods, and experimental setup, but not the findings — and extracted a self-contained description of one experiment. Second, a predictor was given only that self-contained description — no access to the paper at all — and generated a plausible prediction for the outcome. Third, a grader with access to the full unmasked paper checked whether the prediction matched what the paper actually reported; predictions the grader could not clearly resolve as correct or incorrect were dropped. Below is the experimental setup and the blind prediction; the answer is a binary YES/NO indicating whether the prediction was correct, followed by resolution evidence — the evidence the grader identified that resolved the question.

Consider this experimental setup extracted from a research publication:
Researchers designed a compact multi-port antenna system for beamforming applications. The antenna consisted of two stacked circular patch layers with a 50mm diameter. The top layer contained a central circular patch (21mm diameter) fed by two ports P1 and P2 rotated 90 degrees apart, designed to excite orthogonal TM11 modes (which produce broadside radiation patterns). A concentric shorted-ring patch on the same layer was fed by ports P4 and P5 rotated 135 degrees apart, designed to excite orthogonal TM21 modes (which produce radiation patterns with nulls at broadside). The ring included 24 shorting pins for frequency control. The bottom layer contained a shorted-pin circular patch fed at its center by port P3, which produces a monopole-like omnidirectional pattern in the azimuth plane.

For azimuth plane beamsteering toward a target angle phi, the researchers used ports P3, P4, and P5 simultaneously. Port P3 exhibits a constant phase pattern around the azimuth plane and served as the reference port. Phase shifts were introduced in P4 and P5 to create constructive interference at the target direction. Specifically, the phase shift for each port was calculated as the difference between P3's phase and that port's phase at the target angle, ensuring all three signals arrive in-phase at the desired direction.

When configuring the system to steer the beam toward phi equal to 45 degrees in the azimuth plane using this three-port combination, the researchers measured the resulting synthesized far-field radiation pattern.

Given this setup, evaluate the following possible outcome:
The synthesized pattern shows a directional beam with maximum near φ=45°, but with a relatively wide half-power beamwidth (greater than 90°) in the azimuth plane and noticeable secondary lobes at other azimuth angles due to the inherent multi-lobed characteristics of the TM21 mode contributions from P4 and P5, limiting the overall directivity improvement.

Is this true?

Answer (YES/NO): NO